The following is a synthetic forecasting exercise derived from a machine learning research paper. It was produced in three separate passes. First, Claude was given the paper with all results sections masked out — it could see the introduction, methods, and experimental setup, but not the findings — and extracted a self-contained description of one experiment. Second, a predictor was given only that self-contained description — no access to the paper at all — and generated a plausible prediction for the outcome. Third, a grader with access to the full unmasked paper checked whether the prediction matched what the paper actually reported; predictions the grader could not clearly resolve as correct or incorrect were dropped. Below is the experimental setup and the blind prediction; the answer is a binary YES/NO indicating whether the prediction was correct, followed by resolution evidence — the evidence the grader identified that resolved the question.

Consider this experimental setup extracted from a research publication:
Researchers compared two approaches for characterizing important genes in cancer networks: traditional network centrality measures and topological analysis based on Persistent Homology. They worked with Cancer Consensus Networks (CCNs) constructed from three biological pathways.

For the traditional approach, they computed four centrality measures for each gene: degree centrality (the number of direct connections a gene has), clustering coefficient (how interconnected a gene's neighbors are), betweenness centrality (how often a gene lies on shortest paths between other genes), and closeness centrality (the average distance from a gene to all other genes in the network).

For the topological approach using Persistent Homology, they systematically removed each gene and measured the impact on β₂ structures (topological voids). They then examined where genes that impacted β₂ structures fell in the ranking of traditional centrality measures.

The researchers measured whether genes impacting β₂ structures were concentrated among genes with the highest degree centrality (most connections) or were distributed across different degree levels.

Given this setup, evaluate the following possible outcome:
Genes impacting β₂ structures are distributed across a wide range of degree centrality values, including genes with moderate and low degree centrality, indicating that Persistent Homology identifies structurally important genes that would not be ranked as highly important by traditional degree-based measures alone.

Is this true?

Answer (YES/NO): NO